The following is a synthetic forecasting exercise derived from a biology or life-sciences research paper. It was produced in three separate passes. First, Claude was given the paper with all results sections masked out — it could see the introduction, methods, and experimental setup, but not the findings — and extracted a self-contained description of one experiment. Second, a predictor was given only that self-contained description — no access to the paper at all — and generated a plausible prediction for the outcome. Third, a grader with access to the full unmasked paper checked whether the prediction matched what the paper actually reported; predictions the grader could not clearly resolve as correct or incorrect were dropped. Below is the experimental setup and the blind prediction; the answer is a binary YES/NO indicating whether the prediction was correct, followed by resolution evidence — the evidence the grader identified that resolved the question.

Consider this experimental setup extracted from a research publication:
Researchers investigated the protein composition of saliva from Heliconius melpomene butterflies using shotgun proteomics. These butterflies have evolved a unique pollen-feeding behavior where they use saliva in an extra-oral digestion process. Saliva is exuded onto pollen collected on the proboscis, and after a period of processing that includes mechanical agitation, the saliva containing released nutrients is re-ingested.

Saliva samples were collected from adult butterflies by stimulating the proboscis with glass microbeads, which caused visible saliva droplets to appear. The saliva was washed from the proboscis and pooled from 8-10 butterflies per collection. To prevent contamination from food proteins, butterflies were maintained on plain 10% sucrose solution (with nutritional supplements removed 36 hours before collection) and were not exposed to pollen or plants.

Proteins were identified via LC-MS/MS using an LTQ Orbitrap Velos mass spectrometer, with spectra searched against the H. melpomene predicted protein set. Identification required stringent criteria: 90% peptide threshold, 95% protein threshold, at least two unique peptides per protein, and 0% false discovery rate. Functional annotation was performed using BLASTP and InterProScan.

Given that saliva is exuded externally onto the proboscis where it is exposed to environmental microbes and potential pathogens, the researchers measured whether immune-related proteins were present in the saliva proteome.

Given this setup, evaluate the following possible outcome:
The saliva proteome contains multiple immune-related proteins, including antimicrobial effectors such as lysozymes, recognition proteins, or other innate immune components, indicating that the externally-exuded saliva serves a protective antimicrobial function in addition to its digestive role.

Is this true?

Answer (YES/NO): YES